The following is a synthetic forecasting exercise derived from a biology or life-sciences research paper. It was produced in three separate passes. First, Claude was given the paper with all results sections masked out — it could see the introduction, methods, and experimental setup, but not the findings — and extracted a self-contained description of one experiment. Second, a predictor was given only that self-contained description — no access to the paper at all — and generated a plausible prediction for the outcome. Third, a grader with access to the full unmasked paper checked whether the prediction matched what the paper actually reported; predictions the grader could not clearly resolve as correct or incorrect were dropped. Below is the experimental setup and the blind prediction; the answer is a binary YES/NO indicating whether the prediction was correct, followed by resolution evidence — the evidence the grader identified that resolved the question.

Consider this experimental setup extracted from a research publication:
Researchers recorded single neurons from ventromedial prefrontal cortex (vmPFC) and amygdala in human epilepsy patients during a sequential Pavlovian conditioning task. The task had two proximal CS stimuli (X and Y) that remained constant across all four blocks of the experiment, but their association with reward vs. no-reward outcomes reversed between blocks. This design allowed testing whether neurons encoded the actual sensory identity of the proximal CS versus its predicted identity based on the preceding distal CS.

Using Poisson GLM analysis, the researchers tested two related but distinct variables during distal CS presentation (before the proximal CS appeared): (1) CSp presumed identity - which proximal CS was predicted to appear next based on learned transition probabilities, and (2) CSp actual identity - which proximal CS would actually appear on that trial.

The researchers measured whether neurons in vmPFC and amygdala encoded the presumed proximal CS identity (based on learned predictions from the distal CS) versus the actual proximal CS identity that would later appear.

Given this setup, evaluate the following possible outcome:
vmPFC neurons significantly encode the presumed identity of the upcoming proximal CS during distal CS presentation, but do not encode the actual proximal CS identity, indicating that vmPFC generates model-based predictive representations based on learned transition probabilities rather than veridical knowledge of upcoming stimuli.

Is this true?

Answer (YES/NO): YES